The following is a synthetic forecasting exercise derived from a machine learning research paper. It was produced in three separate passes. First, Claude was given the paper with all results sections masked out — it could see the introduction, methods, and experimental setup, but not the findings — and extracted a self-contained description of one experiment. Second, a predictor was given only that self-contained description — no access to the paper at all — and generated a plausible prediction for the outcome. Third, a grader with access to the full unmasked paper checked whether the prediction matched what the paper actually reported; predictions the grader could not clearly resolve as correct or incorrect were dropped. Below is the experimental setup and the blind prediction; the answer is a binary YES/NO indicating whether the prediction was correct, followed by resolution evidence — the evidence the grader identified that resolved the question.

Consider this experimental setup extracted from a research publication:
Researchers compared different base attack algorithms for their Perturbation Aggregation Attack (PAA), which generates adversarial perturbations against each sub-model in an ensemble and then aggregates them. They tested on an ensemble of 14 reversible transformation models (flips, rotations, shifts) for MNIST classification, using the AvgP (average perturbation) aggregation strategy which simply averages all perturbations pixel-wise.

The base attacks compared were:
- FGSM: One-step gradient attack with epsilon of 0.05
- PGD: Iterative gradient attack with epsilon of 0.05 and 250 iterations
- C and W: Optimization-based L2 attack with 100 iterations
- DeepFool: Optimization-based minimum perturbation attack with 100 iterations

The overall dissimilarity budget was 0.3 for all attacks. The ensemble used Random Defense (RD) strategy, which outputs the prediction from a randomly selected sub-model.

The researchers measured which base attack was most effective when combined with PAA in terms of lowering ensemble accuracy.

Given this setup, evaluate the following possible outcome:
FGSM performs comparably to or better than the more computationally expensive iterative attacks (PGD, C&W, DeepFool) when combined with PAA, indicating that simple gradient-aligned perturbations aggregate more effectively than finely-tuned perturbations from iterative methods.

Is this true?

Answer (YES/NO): YES